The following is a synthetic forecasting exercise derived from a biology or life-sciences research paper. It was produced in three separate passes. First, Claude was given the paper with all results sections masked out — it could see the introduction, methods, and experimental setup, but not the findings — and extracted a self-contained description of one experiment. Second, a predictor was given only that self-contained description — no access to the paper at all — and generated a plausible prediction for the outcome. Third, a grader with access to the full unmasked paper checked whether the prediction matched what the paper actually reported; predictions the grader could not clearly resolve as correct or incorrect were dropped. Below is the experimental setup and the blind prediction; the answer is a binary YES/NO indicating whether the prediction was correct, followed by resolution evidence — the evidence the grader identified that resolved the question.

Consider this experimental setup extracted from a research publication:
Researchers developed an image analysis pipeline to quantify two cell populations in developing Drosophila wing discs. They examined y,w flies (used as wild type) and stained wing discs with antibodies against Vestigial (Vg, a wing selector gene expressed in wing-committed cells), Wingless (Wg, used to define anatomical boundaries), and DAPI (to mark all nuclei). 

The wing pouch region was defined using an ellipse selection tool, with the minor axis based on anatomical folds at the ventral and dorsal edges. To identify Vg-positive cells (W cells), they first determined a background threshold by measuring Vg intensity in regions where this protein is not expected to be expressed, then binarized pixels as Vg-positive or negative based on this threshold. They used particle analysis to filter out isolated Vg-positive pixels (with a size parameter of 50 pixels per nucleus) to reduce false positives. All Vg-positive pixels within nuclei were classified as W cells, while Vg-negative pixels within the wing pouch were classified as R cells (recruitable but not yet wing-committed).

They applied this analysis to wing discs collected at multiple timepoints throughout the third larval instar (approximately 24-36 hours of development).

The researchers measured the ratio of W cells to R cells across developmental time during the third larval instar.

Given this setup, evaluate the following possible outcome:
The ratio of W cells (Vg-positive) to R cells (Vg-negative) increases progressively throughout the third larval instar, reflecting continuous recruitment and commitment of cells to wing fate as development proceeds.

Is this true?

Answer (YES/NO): YES